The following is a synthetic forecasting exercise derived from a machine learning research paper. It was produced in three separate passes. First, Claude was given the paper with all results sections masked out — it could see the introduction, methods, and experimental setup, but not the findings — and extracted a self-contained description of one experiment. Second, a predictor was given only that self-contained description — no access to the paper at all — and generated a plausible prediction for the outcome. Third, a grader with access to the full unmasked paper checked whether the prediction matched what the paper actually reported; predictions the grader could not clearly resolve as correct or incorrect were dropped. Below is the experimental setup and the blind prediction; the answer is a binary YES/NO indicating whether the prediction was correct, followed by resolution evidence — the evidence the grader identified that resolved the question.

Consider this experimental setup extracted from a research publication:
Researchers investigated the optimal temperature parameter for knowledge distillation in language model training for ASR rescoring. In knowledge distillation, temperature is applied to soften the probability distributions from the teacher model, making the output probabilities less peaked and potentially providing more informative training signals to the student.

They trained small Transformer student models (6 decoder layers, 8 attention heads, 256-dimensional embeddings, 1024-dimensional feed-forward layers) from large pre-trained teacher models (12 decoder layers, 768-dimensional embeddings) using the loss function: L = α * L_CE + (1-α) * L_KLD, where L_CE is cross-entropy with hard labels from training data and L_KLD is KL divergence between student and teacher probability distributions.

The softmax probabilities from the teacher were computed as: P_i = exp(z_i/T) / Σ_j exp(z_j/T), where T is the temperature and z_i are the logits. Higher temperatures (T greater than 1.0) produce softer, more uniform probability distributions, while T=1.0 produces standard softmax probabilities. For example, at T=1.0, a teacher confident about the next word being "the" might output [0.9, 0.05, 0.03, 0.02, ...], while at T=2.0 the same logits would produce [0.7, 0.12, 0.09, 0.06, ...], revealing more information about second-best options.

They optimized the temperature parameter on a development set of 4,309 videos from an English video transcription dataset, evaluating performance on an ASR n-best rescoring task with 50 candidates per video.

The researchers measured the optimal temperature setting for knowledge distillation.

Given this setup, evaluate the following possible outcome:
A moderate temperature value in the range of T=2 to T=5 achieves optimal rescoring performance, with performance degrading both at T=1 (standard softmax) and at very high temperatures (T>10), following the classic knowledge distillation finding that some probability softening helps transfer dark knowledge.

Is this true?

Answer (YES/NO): NO